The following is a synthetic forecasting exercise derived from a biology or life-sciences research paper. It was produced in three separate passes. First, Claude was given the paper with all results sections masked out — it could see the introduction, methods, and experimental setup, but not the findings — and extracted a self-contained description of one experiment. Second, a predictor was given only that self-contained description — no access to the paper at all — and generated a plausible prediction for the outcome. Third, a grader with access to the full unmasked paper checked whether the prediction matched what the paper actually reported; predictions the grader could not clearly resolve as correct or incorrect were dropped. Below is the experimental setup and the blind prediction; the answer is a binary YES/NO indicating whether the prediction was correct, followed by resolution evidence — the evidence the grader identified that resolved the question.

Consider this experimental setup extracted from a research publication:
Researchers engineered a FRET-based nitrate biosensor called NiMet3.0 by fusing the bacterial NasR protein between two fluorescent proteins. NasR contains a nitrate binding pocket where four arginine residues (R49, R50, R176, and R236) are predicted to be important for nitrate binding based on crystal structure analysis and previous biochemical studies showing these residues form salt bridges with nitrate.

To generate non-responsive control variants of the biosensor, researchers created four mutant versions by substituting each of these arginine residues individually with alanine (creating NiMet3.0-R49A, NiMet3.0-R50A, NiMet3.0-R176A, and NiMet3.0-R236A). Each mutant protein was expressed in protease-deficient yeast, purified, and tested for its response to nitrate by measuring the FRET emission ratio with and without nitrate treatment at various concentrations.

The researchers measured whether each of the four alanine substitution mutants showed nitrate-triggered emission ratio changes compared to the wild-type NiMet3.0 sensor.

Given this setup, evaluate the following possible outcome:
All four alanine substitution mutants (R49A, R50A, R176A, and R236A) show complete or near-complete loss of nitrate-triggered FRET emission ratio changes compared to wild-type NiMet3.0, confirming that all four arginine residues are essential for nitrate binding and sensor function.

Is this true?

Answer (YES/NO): NO